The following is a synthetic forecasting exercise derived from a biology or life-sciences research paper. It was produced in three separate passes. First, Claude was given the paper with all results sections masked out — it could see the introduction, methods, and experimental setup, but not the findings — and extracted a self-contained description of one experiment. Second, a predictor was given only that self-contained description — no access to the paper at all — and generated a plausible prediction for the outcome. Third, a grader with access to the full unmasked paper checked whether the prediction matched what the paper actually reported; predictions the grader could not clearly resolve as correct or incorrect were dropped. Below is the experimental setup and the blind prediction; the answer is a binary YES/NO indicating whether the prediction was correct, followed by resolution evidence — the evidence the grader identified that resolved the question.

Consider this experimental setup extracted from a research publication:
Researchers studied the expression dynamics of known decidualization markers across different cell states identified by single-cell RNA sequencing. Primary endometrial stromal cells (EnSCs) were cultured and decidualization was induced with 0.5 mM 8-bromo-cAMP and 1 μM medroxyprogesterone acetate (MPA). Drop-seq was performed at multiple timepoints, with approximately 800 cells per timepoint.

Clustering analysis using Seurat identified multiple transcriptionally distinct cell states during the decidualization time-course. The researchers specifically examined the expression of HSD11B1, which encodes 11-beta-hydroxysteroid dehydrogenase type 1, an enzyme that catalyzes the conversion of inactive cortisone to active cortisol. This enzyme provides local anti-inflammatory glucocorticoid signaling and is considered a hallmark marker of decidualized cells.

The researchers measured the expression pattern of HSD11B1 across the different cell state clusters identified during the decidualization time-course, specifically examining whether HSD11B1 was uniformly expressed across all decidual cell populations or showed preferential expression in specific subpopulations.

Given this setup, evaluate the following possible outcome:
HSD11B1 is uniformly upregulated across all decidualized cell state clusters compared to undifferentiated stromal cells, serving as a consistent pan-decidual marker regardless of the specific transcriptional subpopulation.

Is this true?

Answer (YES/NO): NO